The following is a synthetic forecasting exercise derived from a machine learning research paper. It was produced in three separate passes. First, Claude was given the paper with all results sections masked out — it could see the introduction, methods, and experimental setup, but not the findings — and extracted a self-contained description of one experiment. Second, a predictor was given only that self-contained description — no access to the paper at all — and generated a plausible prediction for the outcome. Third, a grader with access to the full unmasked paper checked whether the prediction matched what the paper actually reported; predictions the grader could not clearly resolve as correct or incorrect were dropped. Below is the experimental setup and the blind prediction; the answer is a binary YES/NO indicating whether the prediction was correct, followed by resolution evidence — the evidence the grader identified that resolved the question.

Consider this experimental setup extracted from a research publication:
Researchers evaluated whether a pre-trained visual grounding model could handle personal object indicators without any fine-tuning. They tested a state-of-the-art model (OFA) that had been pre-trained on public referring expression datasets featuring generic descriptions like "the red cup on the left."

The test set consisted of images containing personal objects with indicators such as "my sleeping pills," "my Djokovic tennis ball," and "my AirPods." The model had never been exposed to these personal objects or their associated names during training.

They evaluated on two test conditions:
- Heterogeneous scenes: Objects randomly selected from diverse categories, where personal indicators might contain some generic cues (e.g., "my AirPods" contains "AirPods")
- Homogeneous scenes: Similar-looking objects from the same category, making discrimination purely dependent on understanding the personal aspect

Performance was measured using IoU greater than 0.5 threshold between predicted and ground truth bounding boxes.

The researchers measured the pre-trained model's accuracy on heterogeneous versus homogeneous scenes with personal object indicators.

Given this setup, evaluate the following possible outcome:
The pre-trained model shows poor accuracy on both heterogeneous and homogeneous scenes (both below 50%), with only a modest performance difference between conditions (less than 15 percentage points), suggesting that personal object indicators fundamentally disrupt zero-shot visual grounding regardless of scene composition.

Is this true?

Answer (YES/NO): NO